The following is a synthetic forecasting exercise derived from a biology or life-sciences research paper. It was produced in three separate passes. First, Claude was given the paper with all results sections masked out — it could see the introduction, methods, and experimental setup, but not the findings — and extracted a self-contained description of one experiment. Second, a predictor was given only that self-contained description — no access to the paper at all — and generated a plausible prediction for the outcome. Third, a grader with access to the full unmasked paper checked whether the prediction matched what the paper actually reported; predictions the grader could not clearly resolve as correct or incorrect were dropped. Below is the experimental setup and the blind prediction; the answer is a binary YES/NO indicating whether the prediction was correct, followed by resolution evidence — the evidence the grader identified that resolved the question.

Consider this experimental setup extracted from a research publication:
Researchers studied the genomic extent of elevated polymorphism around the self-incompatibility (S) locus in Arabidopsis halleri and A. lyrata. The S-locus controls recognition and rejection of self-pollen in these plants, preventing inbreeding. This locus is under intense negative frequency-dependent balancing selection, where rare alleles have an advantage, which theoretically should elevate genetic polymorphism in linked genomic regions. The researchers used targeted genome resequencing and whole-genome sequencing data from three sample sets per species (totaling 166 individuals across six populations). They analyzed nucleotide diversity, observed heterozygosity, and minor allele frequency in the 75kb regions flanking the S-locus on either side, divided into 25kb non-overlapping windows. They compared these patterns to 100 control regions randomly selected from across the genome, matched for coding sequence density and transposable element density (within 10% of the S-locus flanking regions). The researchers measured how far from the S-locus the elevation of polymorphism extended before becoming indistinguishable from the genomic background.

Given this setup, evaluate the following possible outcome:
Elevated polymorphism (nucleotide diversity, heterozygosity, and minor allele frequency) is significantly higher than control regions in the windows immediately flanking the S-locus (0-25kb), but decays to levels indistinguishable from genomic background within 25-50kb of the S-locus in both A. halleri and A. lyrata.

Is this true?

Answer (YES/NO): NO